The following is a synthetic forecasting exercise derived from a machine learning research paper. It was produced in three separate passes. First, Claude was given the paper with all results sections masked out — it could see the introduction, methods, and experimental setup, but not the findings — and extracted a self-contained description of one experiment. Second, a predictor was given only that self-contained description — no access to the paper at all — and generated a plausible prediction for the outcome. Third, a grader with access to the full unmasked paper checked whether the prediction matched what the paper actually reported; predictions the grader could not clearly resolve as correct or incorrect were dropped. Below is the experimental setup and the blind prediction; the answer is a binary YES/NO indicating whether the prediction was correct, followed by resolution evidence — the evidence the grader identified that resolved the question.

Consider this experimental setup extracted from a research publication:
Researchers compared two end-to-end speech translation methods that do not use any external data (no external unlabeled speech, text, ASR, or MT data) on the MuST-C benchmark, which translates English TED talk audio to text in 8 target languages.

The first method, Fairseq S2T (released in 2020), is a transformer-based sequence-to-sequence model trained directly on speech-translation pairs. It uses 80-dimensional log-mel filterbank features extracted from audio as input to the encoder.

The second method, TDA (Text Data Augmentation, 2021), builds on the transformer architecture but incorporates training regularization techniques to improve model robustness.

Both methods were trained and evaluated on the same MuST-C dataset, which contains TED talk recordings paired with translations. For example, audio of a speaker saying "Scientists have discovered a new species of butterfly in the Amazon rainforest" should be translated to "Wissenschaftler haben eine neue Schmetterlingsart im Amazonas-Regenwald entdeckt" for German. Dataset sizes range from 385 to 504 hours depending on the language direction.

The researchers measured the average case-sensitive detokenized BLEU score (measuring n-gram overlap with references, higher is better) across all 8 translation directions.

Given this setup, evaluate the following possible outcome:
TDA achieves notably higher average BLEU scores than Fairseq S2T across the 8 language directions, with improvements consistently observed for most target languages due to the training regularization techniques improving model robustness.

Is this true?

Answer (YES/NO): YES